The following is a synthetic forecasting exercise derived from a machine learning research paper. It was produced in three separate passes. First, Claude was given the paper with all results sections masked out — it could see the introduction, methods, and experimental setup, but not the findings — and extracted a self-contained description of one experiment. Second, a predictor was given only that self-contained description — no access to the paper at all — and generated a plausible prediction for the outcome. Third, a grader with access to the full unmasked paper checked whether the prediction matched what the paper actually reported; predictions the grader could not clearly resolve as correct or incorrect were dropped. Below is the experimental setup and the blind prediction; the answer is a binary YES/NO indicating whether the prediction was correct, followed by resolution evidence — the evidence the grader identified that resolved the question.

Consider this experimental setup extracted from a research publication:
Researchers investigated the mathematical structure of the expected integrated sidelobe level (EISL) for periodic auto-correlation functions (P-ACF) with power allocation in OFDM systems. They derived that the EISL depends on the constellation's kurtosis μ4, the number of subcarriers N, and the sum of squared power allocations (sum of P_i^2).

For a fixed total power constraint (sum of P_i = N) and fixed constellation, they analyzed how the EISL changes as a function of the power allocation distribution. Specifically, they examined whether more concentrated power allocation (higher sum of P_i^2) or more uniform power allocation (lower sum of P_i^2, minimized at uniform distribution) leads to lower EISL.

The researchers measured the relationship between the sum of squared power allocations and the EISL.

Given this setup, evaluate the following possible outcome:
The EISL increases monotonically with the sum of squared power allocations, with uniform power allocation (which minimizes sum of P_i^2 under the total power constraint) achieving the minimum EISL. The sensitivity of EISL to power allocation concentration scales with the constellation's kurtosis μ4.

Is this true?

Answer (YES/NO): YES